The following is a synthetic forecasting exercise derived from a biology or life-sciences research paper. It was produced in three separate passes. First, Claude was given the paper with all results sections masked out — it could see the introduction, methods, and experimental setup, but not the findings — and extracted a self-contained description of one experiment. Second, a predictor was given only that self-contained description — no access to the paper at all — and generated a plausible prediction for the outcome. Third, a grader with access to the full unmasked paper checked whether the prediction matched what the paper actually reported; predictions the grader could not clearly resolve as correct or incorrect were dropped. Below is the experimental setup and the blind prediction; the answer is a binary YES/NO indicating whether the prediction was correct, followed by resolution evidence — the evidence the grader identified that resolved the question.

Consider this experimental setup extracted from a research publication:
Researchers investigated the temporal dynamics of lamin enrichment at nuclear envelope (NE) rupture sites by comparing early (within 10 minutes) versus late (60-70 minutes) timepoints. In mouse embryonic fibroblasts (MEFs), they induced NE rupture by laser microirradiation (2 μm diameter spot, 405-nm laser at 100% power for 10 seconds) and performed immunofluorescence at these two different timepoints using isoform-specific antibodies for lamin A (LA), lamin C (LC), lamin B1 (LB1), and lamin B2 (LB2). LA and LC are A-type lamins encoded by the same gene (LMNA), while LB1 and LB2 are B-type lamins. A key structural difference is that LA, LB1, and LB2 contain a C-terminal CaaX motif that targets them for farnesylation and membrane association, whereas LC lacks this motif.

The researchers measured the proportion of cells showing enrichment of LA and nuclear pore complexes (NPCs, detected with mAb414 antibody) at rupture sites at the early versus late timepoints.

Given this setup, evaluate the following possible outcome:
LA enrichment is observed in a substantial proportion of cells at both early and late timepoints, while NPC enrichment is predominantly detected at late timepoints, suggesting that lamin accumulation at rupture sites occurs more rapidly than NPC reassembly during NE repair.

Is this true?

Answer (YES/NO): NO